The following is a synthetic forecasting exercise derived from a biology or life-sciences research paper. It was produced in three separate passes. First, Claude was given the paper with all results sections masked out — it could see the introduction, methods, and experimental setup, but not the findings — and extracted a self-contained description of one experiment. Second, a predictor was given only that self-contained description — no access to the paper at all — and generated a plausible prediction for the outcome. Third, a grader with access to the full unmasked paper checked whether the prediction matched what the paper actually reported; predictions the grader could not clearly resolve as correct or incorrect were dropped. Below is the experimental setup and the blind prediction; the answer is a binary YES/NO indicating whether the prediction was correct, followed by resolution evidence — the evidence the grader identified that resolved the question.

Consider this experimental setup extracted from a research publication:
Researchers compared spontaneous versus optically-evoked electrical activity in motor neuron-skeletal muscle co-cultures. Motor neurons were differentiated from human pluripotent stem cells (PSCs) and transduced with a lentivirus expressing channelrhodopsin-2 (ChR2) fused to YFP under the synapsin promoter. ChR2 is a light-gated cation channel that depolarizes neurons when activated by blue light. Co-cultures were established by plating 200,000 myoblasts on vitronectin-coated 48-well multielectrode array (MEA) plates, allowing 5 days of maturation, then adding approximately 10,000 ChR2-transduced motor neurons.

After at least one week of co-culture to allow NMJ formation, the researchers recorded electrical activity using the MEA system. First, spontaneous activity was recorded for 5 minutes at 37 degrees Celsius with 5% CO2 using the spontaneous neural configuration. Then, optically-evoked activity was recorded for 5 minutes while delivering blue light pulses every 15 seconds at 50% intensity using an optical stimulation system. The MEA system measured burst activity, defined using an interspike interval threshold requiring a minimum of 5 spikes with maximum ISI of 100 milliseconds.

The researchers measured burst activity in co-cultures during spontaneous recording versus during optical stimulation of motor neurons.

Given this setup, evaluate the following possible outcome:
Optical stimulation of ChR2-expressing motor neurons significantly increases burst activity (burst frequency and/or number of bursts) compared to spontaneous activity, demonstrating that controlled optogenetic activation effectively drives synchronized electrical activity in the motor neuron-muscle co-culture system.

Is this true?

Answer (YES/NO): YES